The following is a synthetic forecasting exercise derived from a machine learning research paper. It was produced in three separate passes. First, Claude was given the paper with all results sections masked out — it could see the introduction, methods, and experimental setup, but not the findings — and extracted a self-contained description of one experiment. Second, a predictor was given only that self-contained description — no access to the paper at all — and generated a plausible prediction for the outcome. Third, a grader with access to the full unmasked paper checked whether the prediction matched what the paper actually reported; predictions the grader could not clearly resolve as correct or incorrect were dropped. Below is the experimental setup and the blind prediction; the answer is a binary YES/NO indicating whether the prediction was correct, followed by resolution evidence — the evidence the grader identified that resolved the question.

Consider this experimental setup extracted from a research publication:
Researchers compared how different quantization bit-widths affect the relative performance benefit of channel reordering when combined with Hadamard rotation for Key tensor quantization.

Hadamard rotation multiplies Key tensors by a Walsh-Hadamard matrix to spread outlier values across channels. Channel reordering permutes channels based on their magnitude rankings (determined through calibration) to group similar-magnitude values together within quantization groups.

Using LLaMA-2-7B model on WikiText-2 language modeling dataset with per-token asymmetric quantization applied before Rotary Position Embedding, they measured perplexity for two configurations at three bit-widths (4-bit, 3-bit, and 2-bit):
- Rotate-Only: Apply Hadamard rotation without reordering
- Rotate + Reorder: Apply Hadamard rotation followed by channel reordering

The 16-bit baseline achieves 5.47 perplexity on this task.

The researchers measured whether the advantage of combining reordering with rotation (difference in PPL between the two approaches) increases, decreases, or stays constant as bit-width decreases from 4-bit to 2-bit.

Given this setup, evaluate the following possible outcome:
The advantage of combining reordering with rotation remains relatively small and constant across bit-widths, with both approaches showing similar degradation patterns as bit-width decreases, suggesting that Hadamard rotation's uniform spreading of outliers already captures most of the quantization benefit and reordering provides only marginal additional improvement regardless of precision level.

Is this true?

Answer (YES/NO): NO